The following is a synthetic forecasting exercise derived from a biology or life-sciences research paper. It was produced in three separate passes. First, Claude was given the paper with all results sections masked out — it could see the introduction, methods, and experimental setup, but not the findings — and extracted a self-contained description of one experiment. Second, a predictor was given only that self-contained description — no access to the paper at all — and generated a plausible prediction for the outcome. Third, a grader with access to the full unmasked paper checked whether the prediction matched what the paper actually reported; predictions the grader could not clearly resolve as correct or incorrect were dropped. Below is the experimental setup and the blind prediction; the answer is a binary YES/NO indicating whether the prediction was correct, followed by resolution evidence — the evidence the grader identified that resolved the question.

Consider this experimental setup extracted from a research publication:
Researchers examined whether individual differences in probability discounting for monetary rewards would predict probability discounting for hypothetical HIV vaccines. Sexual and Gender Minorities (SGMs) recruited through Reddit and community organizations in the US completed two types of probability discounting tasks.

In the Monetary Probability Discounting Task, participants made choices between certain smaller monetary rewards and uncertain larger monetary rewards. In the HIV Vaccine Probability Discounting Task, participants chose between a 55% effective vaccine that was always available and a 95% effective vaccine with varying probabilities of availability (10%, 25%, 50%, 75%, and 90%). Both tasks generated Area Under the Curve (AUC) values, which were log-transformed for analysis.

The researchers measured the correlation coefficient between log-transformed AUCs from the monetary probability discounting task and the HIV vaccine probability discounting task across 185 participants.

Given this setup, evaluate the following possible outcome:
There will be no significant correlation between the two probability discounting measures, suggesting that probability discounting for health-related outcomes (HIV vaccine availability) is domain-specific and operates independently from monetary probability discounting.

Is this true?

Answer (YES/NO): YES